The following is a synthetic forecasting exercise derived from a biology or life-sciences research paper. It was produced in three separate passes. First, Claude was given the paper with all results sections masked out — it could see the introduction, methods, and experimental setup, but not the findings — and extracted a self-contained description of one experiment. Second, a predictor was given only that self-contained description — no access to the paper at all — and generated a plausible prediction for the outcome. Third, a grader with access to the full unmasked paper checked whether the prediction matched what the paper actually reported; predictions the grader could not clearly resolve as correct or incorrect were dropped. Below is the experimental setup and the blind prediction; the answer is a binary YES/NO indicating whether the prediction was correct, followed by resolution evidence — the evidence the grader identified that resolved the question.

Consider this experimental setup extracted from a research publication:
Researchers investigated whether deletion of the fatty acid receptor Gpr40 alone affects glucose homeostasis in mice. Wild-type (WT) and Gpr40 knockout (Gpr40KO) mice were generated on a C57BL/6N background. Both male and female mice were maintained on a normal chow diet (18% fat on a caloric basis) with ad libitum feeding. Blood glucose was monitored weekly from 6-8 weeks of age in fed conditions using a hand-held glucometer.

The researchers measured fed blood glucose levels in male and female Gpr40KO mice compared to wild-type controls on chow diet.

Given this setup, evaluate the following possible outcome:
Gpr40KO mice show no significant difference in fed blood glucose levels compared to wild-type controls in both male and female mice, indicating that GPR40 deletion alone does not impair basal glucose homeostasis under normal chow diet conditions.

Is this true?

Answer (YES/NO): NO